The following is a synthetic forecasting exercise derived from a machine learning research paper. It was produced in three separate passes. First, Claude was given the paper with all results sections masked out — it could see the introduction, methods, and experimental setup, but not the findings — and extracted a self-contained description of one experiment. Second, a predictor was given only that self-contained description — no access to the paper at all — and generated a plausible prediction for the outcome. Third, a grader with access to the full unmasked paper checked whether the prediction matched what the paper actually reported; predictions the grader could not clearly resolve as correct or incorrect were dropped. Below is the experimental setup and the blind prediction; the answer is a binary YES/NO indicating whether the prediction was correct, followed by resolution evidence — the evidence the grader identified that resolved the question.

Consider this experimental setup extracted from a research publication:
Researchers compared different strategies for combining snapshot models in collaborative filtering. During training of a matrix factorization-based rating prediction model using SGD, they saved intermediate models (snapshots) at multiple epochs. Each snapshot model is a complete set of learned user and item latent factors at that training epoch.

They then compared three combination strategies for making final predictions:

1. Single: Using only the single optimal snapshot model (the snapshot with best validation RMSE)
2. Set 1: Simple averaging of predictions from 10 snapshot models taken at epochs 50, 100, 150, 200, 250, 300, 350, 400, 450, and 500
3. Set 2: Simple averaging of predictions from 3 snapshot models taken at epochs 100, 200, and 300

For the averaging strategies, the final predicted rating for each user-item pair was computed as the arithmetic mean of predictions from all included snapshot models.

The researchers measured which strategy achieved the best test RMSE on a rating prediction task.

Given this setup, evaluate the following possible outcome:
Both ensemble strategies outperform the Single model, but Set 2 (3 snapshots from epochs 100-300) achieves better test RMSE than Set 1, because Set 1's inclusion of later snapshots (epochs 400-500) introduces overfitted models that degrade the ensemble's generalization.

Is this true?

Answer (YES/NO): NO